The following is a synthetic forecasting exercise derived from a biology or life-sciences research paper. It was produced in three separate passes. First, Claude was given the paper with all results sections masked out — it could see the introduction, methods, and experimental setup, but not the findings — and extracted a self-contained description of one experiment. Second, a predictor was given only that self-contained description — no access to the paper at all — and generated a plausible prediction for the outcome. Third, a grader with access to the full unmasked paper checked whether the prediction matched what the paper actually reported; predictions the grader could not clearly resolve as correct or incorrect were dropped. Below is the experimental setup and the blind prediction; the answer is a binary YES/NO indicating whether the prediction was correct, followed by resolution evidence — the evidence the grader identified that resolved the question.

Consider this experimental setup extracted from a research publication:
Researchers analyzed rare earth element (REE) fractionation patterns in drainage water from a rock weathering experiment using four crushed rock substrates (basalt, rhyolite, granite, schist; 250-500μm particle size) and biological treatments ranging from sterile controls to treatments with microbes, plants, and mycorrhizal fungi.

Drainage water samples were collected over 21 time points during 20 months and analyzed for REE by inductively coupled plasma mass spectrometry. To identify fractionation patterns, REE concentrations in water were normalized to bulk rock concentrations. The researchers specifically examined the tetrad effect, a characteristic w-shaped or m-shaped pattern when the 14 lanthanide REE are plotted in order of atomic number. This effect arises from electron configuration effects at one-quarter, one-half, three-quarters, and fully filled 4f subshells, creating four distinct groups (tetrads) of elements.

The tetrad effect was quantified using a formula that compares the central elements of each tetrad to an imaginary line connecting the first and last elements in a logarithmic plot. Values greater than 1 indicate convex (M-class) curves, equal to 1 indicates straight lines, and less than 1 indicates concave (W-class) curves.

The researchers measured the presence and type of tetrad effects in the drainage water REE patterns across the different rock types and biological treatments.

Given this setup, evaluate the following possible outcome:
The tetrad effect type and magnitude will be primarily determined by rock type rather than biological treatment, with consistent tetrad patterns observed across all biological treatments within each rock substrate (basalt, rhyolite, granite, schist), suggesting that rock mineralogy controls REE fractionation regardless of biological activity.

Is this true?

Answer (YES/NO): NO